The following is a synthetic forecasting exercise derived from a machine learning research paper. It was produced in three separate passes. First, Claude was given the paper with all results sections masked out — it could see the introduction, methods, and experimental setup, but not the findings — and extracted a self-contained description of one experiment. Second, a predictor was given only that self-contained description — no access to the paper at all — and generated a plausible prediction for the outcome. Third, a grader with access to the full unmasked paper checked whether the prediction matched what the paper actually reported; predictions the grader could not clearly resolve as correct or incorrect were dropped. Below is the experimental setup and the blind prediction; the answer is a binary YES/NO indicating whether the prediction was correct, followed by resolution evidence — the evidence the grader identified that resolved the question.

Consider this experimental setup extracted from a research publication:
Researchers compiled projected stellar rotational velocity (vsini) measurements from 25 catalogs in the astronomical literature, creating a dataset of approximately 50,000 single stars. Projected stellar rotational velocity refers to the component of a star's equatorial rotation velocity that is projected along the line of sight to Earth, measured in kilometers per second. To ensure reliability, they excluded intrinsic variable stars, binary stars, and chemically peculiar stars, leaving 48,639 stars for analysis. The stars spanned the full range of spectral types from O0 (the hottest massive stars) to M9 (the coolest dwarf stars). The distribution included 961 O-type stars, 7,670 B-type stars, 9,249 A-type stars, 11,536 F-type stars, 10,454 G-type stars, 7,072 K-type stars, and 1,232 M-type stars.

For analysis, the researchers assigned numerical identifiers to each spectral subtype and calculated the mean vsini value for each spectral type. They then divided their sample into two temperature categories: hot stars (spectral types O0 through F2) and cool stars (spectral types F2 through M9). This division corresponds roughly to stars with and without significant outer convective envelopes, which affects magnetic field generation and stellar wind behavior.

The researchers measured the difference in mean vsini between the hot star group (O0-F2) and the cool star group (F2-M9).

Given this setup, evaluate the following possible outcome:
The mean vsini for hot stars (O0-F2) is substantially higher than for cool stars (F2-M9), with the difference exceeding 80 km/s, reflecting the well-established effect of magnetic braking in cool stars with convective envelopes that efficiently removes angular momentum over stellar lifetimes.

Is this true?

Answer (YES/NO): YES